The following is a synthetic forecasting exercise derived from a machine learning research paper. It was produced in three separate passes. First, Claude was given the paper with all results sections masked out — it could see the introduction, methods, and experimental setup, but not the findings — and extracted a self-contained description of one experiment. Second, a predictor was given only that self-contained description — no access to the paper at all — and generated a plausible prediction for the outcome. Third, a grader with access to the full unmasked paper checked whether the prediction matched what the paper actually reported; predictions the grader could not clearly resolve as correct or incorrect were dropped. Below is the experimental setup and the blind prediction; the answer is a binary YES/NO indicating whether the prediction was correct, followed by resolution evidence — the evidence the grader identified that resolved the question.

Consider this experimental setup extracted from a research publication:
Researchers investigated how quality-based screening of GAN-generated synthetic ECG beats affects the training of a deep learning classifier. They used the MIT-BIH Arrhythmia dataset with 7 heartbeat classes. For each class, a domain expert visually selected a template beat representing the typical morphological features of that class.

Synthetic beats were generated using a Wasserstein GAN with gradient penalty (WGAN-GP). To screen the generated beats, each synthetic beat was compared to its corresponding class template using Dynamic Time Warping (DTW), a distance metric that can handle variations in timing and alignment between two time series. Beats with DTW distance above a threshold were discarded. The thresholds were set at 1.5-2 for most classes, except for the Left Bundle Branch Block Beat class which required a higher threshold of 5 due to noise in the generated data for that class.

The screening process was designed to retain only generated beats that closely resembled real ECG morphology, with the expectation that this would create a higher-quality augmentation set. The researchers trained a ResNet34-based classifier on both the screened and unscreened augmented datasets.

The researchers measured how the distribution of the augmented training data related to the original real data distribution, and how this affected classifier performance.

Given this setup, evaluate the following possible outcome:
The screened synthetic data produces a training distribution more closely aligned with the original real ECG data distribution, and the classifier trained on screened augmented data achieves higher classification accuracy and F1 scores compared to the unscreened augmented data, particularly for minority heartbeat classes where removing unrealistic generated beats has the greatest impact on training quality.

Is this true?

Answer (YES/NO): NO